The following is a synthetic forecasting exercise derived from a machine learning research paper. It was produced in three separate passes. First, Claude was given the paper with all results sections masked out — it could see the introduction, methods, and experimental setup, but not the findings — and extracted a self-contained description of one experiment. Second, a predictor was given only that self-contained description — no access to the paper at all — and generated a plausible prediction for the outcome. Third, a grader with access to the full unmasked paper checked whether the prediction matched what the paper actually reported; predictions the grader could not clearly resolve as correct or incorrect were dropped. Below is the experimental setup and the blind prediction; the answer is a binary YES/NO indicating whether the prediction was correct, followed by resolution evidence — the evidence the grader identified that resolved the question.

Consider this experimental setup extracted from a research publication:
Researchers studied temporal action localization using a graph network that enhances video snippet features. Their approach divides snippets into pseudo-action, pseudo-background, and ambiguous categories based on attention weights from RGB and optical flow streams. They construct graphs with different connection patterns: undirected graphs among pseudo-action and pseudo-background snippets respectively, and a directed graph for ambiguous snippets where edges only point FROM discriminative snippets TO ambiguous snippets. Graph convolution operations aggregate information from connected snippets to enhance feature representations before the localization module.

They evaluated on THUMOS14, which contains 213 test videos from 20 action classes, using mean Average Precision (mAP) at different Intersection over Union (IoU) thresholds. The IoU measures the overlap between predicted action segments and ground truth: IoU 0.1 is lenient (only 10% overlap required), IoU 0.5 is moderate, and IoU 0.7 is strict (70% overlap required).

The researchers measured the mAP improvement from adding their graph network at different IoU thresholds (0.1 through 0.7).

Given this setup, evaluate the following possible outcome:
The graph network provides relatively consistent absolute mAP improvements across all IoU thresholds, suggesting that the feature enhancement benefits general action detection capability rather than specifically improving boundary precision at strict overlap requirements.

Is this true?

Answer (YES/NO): NO